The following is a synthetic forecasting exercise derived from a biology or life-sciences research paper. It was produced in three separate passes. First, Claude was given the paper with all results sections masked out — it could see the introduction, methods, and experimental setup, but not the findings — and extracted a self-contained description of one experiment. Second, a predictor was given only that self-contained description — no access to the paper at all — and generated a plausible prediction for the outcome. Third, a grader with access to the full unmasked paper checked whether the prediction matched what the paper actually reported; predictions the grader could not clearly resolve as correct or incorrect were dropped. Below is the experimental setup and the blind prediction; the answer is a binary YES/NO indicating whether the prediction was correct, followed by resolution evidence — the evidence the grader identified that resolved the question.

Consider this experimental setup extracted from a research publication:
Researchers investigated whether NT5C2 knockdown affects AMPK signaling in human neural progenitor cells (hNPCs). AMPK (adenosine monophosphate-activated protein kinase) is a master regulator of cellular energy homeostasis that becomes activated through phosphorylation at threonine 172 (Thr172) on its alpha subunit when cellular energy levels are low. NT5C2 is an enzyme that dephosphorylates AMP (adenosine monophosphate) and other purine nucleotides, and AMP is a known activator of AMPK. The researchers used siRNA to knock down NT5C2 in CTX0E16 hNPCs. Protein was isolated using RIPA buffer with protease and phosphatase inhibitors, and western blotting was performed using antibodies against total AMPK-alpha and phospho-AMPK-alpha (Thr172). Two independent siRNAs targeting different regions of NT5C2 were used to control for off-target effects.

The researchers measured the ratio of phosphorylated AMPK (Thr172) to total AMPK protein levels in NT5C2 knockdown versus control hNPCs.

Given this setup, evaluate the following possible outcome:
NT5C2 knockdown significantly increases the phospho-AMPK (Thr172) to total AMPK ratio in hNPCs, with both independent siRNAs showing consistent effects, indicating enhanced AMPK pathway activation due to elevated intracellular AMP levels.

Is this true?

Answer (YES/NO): NO